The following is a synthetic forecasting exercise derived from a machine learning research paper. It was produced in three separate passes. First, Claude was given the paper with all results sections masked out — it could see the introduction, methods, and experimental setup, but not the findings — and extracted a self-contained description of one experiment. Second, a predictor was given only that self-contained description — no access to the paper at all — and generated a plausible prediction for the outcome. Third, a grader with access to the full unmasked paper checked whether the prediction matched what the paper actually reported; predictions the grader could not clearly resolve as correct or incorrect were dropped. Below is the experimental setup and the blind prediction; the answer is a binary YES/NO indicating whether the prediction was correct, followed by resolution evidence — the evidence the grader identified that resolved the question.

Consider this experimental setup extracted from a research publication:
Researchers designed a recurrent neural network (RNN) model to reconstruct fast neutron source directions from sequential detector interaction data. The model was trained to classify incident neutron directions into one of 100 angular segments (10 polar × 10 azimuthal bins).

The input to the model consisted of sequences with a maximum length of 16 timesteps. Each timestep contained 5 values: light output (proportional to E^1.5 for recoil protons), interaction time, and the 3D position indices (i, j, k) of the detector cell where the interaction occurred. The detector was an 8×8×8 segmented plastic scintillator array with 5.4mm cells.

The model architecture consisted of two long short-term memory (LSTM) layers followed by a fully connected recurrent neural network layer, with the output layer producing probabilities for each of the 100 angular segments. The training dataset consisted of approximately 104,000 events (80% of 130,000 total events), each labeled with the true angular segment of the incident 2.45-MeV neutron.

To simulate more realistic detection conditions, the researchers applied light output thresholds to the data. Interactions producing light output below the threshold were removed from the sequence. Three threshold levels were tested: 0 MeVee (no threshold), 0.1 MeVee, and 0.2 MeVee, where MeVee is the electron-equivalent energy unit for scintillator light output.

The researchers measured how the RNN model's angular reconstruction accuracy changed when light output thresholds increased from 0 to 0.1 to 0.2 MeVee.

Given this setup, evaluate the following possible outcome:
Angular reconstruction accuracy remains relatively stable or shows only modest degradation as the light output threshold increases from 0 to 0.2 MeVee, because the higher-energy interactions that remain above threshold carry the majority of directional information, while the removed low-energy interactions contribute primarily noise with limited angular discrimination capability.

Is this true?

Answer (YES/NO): YES